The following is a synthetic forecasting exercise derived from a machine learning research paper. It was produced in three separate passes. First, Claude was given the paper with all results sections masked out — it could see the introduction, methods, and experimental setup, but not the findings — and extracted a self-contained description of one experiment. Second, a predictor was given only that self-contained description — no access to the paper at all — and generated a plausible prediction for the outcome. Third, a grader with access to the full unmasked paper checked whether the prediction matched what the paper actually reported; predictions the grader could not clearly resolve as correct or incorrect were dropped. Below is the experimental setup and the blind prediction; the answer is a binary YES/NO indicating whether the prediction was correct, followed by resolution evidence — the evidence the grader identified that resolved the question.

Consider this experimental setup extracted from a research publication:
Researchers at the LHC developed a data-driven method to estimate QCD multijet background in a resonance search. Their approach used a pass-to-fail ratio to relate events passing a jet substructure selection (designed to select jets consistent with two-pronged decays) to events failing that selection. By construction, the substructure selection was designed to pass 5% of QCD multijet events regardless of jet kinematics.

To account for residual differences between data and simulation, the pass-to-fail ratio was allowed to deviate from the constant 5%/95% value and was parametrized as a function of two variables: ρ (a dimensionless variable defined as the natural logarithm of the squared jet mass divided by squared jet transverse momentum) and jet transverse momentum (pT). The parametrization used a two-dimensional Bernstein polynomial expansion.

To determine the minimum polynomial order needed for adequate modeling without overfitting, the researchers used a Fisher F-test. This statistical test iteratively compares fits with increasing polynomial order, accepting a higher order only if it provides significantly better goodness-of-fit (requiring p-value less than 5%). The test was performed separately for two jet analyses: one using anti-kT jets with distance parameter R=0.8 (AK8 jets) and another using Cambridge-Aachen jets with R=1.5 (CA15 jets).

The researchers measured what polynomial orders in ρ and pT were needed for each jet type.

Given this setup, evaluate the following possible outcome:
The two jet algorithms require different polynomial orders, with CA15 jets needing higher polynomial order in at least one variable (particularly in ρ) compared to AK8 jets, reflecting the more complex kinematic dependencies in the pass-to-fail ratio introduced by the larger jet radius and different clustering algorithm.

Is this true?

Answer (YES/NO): NO